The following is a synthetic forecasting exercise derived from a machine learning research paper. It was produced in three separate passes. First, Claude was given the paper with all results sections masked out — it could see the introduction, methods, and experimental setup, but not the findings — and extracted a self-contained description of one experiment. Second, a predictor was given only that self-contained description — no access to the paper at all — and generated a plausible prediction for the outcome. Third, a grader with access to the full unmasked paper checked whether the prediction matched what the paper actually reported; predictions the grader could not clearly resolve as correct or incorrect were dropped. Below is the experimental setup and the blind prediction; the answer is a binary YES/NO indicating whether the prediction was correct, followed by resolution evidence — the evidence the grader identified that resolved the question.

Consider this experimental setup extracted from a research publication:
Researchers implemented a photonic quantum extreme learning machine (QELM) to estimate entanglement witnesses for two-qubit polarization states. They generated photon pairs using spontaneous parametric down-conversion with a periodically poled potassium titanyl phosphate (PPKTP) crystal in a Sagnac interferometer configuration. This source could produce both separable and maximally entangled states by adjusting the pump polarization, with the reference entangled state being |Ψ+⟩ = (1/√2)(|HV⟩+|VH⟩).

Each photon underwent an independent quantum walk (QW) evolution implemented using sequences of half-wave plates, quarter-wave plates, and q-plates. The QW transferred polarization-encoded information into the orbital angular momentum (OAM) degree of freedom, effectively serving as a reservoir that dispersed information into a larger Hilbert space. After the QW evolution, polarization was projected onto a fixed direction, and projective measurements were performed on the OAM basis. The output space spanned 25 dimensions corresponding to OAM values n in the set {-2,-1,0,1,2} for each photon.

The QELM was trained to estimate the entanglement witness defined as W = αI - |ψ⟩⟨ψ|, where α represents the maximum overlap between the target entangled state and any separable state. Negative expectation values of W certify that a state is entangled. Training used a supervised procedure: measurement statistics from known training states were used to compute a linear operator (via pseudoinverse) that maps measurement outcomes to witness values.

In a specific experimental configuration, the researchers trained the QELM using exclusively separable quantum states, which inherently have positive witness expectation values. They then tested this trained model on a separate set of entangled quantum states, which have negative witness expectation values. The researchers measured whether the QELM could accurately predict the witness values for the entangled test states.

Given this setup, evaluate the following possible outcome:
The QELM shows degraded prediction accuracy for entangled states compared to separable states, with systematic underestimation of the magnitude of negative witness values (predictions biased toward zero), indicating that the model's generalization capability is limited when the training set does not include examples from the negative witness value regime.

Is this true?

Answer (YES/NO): NO